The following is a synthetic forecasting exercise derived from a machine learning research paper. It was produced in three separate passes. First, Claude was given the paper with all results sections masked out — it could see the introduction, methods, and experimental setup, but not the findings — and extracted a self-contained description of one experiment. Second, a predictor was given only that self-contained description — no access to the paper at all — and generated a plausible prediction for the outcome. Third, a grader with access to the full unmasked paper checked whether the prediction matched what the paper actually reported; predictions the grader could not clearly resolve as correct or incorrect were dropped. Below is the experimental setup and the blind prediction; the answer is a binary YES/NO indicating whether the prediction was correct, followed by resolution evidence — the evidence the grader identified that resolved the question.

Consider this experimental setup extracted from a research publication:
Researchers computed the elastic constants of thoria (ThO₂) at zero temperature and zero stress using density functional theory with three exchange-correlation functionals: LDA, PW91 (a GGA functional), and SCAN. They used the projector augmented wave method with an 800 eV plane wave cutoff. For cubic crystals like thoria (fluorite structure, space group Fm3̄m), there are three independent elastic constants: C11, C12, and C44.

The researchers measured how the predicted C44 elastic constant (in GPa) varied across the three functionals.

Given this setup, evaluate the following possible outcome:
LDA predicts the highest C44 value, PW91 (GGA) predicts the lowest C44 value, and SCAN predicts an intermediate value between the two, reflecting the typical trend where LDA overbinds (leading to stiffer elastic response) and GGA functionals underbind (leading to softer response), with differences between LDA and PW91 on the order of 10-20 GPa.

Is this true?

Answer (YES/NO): YES